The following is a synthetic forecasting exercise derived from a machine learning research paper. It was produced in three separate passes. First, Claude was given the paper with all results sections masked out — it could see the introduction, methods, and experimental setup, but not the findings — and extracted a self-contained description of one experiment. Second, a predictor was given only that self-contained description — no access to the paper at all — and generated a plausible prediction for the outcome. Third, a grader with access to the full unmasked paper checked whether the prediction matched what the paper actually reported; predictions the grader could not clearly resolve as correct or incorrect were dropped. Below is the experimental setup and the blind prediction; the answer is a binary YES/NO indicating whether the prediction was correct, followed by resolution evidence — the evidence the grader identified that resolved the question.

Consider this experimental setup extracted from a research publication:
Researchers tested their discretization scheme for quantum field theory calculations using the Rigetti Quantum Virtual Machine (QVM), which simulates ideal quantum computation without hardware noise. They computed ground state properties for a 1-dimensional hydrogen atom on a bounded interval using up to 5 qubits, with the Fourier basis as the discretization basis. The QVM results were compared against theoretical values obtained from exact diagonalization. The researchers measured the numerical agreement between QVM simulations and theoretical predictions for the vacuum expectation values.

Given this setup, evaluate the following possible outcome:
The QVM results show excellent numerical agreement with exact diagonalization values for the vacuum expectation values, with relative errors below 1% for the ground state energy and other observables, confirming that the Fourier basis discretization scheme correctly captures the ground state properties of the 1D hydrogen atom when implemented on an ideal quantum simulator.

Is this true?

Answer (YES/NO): YES